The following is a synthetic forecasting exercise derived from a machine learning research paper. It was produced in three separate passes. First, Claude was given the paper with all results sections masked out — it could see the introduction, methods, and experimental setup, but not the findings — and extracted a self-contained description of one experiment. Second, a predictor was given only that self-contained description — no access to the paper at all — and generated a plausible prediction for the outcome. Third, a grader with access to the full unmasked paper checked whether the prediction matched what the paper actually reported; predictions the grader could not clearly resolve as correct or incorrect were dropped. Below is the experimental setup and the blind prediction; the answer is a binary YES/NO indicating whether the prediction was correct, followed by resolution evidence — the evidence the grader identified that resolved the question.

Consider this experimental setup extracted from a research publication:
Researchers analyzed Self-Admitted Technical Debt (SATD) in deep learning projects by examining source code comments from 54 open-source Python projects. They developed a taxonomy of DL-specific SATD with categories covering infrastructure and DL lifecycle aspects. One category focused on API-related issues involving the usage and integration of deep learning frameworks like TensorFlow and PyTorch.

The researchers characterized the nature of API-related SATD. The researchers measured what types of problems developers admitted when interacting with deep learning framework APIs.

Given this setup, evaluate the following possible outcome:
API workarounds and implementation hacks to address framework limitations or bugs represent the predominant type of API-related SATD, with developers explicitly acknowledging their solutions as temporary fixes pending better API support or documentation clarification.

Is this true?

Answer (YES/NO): NO